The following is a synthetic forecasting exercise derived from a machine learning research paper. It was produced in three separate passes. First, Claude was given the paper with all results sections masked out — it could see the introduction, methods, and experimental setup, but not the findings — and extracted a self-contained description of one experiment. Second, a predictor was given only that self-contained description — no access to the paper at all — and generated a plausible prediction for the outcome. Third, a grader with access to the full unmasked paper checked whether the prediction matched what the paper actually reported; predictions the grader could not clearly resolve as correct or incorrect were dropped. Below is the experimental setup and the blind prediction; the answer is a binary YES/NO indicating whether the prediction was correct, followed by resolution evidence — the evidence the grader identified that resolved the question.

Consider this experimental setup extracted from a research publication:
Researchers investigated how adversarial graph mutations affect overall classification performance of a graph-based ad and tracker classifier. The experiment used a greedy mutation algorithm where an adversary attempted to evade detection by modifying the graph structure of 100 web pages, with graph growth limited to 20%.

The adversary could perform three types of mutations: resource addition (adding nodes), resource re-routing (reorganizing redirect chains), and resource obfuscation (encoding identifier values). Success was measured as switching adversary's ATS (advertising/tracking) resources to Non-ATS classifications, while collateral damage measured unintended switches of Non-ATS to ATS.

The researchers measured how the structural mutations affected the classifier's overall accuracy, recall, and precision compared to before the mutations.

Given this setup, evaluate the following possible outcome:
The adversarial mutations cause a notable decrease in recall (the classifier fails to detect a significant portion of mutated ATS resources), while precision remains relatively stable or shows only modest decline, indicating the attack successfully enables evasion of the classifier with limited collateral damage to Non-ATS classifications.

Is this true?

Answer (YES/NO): YES